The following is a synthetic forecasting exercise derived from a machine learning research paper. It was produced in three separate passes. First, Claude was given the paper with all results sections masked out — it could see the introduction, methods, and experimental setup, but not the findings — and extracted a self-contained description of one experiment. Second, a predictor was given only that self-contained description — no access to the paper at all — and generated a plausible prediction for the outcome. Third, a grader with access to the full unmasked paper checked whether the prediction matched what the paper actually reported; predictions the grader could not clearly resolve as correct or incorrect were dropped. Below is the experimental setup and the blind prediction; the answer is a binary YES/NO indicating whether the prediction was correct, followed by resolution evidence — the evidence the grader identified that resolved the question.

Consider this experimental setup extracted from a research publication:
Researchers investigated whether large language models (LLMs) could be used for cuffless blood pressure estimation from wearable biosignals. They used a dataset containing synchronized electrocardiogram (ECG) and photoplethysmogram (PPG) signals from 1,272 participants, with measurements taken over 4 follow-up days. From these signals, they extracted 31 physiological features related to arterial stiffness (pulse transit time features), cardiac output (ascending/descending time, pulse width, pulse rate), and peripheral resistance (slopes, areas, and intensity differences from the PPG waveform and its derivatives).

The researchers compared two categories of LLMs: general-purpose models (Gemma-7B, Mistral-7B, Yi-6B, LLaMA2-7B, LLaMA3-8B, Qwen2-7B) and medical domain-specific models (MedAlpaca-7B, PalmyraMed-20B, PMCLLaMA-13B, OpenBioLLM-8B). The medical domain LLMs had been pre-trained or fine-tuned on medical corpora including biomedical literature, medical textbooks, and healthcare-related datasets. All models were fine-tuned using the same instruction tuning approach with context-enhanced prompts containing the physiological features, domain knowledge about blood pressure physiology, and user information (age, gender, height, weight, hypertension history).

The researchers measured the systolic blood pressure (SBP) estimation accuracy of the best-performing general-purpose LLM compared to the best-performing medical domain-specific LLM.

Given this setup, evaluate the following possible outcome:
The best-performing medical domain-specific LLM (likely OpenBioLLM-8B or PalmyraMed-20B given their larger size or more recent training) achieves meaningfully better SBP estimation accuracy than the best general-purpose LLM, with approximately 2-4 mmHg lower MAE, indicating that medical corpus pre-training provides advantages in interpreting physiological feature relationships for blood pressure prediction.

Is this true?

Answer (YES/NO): NO